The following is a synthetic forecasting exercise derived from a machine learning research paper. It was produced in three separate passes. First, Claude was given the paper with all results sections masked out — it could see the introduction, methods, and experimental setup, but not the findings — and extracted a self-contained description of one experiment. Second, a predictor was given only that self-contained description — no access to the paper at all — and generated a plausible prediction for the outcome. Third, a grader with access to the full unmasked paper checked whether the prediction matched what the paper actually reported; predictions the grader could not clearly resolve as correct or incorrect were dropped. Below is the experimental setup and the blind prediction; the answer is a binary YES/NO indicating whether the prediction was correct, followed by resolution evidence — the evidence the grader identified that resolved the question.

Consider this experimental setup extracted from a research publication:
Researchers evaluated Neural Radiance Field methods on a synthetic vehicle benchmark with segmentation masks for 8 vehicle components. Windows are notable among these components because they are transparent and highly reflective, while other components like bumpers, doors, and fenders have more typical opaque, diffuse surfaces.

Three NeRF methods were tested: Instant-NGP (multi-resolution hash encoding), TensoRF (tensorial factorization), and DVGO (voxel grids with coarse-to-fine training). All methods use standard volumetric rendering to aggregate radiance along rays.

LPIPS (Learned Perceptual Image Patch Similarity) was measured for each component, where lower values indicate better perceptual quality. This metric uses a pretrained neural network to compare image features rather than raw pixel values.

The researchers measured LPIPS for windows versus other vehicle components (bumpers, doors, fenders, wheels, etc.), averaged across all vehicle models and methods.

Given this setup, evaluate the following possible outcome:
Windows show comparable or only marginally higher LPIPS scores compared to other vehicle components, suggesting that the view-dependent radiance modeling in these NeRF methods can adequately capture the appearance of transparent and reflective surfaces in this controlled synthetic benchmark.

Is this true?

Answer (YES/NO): NO